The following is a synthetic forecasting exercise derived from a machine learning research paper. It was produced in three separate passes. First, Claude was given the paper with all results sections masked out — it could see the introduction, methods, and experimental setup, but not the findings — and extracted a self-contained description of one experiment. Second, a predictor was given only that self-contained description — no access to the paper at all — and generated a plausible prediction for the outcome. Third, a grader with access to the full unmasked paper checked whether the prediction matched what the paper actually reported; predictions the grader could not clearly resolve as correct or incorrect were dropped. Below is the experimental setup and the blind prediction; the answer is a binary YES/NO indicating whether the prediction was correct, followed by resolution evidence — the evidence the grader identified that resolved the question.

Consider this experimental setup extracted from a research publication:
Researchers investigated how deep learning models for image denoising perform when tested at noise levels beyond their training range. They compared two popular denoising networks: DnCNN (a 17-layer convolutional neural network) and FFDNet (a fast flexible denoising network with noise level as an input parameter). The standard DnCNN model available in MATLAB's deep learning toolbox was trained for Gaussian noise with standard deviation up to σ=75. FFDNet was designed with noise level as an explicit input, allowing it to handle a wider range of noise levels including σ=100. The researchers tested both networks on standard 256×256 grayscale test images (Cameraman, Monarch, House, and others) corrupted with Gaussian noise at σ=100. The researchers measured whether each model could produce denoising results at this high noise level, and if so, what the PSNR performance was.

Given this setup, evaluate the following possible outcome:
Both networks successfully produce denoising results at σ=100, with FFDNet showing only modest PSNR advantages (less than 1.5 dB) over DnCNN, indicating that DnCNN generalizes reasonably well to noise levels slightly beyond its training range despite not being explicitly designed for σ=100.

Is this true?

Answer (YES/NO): NO